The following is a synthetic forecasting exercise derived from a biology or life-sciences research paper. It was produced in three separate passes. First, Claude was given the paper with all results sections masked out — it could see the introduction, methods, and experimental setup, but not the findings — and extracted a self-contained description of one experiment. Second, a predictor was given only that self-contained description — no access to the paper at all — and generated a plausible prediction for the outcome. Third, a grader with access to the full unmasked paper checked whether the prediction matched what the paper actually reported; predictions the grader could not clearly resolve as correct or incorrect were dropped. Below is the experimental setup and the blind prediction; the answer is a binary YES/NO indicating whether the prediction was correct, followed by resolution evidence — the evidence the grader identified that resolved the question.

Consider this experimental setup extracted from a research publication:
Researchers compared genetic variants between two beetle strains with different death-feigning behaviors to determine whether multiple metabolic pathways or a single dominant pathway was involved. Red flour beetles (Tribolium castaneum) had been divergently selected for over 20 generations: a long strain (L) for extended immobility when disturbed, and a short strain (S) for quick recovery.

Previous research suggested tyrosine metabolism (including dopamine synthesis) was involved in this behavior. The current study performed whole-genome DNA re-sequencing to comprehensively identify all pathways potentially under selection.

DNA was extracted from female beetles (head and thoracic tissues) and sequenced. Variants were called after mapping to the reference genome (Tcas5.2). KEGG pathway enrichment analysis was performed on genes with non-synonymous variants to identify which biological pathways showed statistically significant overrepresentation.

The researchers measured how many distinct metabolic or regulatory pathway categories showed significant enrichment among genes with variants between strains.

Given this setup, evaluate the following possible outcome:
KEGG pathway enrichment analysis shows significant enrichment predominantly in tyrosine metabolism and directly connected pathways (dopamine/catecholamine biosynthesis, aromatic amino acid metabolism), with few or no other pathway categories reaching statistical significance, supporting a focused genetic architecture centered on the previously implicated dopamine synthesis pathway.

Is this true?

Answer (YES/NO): NO